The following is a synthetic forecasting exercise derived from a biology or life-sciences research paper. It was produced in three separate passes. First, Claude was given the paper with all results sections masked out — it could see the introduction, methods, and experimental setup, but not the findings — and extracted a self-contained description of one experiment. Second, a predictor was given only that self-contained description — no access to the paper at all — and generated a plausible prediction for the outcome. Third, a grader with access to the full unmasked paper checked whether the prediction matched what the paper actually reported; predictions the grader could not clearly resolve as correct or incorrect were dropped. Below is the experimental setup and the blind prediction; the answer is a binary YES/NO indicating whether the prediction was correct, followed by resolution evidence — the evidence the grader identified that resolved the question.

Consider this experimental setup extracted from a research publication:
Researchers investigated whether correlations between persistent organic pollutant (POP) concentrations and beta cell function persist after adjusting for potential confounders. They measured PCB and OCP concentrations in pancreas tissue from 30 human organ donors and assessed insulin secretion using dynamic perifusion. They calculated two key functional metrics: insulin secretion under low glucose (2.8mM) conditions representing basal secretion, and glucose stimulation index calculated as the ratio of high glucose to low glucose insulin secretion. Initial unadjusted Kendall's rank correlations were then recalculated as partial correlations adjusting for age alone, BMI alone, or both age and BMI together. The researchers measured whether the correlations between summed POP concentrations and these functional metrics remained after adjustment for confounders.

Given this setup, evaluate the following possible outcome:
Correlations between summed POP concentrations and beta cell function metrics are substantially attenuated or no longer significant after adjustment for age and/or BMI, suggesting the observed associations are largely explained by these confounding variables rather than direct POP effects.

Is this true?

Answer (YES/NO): NO